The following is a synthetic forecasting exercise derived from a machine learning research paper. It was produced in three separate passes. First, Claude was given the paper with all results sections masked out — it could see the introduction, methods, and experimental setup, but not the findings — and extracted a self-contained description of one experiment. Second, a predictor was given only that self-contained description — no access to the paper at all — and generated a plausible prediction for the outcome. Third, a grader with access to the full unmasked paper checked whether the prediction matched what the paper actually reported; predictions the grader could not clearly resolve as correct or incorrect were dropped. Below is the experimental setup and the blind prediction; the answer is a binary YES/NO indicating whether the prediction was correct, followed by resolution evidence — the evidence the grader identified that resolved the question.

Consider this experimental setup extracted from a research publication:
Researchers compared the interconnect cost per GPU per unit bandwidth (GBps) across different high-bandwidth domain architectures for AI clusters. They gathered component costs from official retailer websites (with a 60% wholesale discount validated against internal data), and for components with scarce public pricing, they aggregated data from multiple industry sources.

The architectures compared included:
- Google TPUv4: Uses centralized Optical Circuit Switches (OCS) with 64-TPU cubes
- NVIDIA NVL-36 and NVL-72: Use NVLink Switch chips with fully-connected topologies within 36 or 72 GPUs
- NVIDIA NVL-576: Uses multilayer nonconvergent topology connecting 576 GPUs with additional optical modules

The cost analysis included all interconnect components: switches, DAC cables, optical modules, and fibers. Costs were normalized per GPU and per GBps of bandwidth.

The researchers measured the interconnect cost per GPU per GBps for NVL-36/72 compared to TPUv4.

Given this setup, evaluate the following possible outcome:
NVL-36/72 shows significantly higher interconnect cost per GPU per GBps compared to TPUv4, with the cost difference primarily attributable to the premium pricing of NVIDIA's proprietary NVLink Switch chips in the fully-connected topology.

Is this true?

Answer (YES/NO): YES